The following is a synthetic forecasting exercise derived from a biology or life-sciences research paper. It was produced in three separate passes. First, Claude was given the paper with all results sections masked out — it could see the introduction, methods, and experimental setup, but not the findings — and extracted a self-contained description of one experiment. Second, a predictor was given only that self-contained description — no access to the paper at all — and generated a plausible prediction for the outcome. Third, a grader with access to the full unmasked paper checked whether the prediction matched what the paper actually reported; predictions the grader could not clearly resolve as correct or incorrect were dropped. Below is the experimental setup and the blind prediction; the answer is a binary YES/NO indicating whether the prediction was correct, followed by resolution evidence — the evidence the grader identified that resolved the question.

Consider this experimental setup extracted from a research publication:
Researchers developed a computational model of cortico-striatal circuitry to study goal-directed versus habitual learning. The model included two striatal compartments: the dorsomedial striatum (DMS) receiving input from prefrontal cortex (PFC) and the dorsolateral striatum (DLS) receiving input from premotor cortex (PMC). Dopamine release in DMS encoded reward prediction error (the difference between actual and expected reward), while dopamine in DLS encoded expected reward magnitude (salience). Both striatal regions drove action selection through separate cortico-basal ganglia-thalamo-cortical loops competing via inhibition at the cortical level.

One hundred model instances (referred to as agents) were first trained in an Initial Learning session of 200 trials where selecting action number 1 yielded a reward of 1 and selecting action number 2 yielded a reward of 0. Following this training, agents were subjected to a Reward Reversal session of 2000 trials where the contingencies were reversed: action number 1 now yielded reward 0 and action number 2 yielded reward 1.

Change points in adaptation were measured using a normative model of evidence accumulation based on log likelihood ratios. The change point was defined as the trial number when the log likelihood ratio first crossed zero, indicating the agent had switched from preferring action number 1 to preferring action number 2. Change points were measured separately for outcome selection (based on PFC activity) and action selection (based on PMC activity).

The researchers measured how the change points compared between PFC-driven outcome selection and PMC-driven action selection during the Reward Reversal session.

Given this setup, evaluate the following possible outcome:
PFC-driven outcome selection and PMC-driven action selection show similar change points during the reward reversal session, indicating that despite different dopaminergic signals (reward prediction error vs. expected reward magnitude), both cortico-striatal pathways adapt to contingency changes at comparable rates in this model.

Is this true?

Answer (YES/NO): NO